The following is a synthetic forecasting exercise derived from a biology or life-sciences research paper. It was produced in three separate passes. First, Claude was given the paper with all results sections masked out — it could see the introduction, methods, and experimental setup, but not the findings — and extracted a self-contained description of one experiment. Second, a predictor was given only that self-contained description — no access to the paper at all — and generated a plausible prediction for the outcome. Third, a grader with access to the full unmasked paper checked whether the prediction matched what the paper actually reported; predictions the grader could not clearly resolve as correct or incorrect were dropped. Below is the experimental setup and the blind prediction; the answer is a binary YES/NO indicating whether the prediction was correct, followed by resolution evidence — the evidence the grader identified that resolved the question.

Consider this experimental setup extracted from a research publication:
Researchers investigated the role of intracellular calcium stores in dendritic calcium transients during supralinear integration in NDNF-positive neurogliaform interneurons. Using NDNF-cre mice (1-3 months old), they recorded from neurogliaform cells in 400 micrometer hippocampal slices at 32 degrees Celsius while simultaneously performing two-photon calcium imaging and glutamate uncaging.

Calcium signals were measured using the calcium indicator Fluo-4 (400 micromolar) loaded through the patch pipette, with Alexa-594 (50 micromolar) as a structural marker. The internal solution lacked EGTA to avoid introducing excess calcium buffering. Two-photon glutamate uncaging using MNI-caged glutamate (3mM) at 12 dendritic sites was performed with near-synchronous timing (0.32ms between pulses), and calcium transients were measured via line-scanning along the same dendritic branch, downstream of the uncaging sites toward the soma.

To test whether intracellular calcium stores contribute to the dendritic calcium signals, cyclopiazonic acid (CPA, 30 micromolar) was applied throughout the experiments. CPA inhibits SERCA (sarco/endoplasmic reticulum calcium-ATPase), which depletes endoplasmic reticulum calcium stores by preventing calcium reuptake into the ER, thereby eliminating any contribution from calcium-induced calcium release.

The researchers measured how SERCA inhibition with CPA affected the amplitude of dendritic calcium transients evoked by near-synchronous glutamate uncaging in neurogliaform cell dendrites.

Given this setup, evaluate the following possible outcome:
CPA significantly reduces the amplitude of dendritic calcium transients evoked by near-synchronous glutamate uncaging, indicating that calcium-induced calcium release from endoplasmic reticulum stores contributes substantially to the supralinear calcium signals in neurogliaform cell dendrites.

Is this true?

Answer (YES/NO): YES